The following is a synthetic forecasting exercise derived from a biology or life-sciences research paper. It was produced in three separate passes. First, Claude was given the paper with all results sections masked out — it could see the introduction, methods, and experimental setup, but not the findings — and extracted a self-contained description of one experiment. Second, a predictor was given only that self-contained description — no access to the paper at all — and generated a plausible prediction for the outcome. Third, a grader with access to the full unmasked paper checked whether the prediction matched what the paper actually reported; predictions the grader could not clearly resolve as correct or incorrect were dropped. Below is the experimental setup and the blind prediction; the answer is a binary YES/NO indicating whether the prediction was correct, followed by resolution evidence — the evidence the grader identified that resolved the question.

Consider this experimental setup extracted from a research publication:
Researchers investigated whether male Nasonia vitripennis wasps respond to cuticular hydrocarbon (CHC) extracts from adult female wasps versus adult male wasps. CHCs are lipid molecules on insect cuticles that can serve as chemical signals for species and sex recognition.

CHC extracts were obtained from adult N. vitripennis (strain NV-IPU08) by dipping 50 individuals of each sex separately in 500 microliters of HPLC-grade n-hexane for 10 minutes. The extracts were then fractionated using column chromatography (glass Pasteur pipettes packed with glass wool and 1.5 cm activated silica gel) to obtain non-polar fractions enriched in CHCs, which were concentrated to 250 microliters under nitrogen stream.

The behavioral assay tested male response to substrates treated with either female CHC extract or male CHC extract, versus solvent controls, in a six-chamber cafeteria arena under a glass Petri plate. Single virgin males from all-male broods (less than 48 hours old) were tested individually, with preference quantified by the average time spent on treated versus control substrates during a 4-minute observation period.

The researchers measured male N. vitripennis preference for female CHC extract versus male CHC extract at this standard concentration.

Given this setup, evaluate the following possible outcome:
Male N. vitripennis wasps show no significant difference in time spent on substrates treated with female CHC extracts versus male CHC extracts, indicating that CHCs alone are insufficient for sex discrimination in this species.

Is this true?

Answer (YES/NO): NO